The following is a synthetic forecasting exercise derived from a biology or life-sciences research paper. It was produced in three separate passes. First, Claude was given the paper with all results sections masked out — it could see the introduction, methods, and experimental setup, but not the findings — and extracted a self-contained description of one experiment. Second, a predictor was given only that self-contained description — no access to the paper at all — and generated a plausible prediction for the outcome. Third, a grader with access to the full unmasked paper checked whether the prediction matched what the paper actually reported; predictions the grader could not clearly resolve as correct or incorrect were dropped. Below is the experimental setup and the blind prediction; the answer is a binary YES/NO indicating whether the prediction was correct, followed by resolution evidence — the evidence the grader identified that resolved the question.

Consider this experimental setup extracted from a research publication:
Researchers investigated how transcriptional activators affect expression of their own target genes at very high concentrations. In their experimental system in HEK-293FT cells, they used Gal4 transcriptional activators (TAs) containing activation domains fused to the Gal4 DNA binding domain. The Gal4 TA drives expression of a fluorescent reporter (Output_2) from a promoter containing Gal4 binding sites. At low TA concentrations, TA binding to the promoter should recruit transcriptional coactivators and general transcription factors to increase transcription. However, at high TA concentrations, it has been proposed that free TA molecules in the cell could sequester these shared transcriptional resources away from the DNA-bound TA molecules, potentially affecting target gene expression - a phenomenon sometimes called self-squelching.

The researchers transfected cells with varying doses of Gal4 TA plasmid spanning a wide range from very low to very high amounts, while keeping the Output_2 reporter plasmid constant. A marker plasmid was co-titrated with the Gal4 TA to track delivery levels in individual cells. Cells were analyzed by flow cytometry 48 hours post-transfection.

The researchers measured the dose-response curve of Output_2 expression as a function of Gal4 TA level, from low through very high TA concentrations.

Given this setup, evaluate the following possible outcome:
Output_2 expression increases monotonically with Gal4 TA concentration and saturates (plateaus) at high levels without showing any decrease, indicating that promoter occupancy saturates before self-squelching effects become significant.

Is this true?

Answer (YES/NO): NO